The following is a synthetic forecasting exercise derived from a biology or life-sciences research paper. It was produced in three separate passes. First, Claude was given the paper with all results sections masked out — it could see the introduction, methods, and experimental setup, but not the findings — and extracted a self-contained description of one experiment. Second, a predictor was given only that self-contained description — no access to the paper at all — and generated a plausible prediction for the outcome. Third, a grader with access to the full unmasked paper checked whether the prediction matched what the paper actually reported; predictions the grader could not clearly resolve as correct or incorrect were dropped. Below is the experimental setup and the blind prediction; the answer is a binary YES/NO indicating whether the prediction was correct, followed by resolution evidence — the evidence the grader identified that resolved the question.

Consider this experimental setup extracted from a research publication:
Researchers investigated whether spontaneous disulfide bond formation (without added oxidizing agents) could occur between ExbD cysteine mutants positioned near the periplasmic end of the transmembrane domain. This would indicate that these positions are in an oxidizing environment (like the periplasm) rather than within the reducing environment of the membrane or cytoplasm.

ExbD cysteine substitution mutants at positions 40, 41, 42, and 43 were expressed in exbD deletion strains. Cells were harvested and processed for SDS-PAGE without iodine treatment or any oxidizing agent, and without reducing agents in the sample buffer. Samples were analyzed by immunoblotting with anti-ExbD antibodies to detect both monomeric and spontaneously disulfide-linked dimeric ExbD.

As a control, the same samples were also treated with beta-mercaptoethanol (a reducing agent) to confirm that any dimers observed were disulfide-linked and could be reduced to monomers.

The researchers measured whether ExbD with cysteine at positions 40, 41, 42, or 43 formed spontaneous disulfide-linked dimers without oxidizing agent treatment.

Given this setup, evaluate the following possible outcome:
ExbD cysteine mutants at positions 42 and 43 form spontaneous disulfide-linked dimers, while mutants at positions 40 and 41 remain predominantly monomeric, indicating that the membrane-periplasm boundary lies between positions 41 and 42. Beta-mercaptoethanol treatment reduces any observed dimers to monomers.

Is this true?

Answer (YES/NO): NO